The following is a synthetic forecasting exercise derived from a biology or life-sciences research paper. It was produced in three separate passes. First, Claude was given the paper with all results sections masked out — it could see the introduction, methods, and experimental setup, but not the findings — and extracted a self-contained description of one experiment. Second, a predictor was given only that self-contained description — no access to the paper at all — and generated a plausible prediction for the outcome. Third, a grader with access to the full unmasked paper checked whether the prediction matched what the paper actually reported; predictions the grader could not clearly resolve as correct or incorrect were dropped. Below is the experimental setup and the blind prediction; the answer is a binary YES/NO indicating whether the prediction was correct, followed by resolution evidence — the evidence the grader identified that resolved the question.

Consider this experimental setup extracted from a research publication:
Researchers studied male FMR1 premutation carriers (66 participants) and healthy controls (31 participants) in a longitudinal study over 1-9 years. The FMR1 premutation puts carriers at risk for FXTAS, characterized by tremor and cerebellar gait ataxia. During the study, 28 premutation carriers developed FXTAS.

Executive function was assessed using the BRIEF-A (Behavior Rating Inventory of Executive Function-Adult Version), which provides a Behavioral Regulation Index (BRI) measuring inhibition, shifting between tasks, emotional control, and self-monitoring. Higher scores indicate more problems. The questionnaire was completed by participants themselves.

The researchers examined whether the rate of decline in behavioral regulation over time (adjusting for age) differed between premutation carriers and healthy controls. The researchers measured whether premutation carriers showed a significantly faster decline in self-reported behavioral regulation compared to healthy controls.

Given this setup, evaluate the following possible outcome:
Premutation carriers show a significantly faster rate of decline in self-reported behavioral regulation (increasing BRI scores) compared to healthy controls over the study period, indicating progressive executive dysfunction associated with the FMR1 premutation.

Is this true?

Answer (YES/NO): NO